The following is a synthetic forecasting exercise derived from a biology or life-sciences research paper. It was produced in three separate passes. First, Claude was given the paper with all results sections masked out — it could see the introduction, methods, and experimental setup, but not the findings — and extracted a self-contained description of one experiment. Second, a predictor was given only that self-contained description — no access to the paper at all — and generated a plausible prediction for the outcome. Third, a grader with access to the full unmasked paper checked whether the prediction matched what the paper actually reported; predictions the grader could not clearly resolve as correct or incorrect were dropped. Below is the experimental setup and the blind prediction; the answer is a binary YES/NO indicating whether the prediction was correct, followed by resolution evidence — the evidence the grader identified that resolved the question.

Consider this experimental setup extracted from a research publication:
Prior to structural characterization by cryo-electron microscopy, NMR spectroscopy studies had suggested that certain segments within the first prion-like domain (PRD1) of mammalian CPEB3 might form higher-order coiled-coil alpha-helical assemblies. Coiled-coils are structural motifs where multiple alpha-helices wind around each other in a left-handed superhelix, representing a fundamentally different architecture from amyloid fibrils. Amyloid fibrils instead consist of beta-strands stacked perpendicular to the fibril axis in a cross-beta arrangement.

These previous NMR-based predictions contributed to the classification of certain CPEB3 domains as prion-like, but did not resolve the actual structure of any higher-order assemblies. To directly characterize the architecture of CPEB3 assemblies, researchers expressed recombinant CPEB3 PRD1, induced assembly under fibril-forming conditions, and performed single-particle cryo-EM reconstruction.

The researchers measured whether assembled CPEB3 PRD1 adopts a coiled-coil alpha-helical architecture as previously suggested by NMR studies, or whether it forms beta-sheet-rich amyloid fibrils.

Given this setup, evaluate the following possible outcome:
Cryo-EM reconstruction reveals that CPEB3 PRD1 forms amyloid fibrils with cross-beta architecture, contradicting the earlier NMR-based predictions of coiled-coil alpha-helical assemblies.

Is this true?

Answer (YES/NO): YES